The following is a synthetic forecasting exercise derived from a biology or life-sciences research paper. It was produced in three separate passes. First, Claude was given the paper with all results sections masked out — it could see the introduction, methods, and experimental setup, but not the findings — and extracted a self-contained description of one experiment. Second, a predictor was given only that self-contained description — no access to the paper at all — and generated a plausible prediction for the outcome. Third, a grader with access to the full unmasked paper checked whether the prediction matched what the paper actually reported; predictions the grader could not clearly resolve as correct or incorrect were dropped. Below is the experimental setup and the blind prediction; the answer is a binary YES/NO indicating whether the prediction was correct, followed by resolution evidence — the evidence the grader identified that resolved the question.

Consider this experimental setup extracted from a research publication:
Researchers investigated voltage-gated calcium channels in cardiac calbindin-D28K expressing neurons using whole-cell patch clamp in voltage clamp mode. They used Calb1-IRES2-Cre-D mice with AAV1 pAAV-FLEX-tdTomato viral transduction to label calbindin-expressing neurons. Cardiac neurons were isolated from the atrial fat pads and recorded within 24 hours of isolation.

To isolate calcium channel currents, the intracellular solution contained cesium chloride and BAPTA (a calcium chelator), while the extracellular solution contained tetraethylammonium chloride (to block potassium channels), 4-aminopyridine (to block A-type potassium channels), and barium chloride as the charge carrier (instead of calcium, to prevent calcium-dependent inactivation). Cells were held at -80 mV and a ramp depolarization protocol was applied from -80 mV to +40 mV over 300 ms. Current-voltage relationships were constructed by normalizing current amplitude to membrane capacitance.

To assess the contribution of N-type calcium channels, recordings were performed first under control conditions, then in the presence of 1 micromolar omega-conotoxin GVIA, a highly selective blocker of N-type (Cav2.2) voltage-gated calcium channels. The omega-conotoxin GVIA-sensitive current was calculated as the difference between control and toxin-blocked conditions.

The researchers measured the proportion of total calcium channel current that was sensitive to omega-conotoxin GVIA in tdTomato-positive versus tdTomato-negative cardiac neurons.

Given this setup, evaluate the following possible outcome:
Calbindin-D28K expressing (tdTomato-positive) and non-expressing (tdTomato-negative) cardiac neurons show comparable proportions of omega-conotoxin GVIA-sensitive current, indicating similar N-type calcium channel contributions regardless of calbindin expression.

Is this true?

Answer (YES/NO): NO